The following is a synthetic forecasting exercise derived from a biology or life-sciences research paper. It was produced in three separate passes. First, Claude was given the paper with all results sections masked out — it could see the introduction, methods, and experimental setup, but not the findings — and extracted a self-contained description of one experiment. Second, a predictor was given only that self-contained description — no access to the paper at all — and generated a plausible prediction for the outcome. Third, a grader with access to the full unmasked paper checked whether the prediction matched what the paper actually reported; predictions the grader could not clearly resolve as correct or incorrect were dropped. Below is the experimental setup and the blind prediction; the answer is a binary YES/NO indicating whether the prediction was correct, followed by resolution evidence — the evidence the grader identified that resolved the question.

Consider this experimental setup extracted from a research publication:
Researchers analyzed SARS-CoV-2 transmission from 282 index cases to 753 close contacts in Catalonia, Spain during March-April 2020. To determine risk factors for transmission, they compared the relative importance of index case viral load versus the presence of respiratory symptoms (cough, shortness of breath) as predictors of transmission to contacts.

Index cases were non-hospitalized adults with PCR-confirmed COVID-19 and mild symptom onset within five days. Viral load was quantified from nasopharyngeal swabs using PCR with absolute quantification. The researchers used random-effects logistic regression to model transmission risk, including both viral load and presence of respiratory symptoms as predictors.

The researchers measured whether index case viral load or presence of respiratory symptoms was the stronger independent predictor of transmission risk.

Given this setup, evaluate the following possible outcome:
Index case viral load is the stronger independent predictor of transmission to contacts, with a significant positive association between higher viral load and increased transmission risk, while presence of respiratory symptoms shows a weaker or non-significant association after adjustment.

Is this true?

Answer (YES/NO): YES